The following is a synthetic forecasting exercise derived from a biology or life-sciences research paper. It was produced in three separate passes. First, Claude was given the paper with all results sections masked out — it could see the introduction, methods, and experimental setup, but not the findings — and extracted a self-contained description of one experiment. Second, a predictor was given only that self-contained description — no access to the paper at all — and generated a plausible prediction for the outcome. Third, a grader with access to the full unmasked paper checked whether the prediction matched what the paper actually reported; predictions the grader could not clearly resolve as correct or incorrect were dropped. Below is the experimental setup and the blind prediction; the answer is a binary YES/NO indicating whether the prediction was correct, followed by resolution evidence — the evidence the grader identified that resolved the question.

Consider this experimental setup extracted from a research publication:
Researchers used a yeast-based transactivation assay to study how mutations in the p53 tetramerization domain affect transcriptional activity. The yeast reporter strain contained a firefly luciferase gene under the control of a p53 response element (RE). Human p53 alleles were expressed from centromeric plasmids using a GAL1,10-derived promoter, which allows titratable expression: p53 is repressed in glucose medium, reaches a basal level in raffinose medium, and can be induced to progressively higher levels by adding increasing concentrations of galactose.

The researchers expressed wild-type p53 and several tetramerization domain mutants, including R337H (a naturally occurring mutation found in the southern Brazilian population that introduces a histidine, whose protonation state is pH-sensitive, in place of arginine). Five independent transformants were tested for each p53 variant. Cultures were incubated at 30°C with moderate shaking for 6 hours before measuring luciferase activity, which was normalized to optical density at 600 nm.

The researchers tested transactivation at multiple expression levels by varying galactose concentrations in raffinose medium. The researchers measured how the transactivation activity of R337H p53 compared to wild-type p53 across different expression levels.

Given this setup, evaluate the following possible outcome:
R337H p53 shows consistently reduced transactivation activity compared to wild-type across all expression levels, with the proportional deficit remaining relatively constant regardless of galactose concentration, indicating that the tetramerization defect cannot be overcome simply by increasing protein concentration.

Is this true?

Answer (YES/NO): NO